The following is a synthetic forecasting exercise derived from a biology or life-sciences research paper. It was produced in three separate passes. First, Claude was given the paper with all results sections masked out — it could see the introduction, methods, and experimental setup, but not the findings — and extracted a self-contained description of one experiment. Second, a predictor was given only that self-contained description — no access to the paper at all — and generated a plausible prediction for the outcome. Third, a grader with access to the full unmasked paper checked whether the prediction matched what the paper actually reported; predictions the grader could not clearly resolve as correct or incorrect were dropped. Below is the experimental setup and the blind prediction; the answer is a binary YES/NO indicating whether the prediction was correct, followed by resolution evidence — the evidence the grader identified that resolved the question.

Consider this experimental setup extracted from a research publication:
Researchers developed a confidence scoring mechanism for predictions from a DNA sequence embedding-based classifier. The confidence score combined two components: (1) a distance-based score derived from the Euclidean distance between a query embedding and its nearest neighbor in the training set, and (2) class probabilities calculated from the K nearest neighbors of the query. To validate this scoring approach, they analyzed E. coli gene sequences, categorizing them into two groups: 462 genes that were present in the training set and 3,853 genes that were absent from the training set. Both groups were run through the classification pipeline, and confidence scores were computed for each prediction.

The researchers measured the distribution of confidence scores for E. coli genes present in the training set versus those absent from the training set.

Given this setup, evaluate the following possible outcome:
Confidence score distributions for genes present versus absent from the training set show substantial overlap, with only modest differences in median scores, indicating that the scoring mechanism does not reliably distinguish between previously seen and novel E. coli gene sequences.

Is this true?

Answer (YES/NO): NO